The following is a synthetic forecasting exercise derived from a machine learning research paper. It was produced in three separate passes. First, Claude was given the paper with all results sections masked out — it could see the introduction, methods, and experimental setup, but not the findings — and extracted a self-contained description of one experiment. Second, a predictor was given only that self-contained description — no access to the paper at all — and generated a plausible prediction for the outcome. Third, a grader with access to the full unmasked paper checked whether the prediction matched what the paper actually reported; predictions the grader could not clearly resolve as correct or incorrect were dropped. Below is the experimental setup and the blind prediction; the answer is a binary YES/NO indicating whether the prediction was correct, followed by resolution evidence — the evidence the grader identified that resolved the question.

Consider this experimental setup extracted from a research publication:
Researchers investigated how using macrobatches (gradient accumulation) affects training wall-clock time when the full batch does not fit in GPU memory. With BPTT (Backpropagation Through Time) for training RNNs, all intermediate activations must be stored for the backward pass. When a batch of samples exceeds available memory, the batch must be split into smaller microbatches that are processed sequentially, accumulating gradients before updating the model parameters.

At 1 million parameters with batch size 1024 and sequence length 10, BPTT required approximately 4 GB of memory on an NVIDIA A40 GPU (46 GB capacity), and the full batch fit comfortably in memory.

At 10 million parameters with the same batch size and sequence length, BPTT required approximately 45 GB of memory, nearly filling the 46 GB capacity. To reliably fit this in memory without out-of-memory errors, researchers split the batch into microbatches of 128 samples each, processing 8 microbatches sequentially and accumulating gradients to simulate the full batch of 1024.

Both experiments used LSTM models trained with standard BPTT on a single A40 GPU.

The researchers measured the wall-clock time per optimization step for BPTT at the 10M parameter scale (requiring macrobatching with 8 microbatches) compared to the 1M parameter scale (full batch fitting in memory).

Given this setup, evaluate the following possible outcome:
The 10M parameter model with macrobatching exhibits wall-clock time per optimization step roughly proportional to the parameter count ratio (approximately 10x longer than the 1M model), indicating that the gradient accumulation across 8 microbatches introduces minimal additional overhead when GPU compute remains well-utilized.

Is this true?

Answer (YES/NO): NO